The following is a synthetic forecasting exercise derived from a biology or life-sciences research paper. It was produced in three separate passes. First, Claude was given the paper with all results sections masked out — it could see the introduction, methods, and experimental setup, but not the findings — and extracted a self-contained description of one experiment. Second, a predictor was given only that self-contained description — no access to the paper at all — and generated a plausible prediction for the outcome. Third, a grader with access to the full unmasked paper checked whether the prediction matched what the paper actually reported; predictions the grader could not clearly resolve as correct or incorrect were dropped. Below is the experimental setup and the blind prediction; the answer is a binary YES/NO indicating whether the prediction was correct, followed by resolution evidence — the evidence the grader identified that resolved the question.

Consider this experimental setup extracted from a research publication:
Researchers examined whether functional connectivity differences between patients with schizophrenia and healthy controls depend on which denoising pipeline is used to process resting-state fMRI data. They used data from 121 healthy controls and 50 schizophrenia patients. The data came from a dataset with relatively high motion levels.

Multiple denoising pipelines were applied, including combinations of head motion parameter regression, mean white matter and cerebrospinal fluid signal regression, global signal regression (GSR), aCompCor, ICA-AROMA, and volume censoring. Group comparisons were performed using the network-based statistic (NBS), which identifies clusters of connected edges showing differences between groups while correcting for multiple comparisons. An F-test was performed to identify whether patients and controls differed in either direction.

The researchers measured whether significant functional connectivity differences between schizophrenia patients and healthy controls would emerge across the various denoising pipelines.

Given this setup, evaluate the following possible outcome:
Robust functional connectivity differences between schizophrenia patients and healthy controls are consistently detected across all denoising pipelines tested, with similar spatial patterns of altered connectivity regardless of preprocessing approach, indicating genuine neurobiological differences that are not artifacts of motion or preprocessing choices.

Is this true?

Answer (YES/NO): NO